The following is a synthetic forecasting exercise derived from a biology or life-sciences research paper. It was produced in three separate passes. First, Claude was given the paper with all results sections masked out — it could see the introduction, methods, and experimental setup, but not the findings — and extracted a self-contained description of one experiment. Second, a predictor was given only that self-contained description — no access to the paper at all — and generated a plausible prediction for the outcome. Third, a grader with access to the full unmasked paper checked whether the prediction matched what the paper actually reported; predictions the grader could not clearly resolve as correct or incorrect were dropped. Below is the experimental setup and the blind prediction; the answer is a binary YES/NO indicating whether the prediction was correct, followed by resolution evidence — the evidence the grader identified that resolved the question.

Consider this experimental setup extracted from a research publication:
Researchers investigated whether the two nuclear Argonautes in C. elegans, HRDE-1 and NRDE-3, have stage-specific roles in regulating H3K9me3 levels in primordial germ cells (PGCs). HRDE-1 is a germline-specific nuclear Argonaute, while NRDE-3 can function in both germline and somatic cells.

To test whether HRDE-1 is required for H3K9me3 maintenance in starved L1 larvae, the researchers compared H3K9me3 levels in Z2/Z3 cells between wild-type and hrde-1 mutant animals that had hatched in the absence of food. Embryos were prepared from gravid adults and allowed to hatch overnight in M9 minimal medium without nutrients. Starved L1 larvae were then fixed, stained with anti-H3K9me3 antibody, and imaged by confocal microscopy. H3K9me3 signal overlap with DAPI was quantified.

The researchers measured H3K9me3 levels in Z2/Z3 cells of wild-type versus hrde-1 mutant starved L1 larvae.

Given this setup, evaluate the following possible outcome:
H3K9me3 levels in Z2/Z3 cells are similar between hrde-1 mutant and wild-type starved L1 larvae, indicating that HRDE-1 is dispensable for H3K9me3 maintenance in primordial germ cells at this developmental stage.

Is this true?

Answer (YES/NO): YES